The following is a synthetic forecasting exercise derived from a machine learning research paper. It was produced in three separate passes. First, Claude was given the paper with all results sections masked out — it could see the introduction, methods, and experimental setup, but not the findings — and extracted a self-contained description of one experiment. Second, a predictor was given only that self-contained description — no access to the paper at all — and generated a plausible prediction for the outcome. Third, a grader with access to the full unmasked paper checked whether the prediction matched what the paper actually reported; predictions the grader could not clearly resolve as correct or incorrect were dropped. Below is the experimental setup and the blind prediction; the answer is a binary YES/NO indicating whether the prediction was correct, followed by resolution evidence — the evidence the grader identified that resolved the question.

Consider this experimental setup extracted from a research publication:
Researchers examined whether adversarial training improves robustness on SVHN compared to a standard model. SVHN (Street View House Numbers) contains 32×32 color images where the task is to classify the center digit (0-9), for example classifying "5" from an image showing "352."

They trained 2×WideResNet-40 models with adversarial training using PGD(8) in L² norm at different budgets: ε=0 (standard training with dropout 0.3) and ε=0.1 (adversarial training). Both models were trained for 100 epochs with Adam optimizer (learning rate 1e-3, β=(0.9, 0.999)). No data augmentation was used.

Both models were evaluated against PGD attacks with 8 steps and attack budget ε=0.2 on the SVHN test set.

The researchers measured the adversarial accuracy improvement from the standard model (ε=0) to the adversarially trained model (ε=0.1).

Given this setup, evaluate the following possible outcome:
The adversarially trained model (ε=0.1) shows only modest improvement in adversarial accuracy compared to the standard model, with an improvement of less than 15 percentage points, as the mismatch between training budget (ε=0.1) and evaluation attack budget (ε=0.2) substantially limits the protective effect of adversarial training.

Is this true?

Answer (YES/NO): YES